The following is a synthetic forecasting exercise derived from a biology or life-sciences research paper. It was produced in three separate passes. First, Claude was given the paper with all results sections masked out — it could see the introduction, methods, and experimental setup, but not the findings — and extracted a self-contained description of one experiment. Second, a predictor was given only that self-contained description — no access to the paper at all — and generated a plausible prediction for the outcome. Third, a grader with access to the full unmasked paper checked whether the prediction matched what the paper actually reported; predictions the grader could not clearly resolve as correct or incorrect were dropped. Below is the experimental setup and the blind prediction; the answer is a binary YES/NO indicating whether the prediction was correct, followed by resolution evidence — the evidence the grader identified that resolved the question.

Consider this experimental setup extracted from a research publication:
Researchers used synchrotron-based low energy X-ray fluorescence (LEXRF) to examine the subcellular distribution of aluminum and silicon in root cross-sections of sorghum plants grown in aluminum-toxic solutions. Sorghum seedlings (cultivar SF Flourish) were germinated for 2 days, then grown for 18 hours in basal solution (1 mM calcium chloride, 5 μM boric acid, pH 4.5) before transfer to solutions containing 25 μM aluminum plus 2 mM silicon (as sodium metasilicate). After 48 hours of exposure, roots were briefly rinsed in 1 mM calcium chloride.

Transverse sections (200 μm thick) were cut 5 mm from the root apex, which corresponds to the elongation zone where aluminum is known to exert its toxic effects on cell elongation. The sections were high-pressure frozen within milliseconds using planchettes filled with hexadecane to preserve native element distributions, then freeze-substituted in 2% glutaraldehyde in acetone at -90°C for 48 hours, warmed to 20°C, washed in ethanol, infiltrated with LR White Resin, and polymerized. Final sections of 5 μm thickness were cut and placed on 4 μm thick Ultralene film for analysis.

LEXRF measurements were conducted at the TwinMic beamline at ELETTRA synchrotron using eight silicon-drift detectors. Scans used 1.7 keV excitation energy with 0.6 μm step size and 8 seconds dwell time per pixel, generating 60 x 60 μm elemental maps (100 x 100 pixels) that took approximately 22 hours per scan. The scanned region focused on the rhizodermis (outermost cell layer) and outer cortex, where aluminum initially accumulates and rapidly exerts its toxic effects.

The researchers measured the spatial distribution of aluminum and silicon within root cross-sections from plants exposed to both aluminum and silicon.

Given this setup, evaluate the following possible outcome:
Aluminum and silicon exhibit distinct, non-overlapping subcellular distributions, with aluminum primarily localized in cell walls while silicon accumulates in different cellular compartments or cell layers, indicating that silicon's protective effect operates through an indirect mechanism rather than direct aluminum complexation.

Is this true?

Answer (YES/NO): NO